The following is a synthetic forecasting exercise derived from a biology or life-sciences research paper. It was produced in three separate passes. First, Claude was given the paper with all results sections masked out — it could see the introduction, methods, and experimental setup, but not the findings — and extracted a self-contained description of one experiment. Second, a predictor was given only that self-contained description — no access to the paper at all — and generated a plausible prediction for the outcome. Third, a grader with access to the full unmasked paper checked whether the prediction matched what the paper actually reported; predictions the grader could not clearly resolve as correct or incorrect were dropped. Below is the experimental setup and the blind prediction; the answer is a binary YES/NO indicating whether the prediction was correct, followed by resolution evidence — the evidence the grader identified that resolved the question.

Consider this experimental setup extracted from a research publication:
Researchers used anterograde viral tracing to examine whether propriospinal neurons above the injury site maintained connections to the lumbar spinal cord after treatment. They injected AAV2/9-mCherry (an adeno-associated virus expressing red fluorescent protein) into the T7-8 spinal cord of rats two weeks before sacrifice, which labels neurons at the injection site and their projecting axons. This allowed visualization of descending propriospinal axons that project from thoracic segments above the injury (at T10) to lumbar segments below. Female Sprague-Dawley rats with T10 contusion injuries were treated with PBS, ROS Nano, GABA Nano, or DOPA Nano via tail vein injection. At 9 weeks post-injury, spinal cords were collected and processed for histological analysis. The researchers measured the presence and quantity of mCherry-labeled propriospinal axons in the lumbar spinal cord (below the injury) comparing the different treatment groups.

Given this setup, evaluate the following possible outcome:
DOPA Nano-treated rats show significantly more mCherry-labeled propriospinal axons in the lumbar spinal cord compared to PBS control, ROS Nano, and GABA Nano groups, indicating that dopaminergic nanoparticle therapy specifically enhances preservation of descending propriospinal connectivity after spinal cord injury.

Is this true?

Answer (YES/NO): NO